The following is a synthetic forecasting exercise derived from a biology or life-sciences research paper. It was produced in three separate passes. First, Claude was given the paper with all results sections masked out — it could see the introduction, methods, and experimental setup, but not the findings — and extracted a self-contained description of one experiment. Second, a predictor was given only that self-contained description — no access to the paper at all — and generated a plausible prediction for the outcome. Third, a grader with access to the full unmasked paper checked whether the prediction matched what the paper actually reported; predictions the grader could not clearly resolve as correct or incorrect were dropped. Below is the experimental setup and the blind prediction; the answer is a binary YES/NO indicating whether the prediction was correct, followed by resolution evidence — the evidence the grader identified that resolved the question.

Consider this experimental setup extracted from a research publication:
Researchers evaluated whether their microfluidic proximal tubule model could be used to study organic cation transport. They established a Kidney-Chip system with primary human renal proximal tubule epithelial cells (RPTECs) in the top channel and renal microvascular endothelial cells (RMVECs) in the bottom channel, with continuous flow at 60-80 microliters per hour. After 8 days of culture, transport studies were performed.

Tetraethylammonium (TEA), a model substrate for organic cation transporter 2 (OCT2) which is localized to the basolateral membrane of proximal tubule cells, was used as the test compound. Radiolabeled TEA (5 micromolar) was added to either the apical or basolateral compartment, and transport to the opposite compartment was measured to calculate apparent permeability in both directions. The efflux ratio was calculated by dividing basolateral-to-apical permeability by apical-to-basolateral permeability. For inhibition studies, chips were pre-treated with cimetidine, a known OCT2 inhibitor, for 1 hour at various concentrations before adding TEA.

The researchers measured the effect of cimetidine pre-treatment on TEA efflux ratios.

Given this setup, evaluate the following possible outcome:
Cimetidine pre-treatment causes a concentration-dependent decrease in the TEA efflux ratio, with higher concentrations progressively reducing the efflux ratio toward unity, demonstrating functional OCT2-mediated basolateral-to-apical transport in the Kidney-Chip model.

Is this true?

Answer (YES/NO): YES